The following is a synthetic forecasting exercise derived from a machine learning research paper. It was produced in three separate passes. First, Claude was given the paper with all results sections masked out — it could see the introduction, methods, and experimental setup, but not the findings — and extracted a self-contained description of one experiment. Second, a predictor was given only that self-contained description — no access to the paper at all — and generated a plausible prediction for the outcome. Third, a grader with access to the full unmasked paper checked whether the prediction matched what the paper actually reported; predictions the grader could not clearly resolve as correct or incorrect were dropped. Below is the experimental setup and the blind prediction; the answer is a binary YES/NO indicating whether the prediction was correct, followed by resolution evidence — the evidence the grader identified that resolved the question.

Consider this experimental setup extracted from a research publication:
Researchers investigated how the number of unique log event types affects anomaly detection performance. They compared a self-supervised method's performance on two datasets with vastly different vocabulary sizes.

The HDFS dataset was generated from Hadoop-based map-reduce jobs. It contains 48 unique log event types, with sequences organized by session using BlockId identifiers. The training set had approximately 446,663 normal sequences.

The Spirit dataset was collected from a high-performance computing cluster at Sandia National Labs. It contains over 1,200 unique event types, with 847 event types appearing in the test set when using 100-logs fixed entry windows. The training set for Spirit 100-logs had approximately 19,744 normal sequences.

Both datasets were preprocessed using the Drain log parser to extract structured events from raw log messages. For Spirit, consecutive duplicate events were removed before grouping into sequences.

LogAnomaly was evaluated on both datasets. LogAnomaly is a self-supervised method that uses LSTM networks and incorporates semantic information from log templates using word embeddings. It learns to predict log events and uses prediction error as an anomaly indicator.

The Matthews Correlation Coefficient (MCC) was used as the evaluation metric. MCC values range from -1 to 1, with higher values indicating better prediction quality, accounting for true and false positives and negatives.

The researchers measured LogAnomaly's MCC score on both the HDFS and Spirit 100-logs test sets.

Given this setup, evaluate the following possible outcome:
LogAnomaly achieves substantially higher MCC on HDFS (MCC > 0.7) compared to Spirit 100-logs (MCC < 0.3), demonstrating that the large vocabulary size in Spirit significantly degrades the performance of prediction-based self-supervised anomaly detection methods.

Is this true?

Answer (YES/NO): YES